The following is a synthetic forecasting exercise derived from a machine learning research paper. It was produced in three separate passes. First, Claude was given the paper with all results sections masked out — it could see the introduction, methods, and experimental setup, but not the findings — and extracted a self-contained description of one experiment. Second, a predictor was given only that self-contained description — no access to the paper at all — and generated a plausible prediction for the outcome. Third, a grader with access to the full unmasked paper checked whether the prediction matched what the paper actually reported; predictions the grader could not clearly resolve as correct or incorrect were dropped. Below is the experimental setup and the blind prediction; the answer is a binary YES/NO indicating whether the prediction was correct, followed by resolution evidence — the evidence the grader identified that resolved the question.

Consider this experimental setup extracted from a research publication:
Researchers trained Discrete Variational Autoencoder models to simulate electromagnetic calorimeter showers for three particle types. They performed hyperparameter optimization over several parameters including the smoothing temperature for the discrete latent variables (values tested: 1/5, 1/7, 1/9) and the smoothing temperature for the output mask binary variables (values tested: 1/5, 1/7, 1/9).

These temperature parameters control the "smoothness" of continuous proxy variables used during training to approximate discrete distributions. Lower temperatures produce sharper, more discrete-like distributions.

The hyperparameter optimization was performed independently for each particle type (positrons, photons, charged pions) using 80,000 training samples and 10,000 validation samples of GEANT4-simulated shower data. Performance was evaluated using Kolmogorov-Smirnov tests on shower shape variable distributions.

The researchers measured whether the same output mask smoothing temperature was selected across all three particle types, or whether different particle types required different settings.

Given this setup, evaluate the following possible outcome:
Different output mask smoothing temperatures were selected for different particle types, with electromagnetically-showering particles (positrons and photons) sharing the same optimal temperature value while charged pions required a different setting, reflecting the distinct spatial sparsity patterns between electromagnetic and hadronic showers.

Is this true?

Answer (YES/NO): YES